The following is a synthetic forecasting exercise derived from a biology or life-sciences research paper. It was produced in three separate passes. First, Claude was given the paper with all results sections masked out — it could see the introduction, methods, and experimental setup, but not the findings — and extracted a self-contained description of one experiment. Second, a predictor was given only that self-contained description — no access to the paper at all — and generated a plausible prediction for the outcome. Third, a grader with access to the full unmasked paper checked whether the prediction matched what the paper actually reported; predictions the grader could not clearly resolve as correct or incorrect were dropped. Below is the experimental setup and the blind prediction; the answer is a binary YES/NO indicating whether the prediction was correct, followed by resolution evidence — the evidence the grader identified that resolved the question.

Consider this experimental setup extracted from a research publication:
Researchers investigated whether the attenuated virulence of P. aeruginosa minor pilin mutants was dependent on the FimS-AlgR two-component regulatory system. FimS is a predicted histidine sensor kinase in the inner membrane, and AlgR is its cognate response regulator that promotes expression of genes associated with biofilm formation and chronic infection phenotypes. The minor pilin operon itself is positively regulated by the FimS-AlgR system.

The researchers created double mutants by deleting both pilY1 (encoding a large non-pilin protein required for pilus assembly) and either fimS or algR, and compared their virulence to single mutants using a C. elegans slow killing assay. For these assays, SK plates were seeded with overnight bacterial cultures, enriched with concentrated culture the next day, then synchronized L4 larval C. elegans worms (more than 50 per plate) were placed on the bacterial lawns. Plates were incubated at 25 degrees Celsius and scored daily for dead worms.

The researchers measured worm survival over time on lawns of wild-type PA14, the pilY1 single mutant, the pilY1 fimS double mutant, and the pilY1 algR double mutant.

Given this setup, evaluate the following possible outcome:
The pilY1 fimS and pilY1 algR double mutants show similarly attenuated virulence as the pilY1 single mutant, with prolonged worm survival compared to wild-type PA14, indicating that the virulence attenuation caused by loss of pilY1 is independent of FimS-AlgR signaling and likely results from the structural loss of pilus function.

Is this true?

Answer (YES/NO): NO